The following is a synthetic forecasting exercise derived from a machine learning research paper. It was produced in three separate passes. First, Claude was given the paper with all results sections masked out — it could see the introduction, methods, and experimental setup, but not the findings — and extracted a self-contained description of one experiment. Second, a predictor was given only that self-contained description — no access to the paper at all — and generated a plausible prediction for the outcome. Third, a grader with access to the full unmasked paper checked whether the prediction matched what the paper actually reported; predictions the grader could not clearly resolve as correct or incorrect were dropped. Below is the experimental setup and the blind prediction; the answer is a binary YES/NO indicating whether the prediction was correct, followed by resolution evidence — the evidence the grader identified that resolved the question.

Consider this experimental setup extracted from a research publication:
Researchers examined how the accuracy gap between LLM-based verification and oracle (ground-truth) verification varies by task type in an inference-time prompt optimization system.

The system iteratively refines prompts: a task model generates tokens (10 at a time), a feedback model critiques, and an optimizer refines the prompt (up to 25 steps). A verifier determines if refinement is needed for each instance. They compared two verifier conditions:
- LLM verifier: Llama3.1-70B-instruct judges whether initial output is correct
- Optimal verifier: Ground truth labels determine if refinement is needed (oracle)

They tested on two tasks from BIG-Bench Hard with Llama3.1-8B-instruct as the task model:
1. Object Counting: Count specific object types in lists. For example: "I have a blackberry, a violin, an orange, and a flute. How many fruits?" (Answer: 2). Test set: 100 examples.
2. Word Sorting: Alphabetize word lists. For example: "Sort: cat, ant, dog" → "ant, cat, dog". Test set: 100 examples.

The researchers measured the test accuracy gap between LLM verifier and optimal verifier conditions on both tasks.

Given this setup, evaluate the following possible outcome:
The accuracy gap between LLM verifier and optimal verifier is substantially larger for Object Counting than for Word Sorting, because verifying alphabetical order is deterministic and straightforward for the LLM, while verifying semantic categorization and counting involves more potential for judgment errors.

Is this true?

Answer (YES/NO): NO